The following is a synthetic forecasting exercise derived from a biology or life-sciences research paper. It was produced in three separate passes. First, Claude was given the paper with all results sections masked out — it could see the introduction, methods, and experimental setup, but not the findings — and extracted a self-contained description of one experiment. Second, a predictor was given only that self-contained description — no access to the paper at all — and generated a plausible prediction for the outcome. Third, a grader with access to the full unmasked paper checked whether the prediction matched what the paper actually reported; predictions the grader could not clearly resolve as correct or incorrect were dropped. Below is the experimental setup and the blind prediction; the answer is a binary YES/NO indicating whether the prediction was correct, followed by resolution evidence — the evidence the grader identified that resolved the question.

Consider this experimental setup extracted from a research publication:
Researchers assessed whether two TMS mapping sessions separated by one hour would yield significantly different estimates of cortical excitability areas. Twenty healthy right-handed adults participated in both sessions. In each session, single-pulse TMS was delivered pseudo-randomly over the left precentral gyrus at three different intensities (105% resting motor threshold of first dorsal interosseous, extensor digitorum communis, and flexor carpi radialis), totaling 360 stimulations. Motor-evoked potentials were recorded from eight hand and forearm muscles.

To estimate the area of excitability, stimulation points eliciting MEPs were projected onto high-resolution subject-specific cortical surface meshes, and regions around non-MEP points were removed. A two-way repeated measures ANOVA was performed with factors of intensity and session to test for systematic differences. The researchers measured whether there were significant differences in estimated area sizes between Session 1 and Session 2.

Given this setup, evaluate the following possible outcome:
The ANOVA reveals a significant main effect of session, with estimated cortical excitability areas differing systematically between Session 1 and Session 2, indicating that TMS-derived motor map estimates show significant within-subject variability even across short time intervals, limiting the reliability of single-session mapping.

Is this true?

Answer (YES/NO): NO